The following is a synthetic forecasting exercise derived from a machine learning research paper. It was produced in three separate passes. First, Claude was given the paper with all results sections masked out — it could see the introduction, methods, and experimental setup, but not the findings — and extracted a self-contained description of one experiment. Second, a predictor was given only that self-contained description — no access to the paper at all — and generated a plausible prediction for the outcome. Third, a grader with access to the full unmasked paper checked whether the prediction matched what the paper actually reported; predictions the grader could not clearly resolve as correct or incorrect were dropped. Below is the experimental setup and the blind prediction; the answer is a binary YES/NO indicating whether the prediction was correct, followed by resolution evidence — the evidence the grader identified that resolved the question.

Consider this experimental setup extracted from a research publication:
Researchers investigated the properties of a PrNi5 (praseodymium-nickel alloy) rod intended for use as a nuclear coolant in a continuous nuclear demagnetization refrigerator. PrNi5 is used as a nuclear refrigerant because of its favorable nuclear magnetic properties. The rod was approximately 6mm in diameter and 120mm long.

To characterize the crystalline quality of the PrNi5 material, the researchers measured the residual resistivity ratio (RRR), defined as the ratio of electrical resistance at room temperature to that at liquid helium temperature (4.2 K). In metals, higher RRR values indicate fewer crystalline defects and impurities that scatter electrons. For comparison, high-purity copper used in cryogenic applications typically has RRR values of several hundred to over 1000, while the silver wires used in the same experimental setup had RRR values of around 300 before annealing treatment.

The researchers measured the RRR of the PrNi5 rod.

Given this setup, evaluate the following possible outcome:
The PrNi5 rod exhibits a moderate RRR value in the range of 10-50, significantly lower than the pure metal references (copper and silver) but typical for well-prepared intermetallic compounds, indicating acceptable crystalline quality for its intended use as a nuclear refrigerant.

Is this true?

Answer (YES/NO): YES